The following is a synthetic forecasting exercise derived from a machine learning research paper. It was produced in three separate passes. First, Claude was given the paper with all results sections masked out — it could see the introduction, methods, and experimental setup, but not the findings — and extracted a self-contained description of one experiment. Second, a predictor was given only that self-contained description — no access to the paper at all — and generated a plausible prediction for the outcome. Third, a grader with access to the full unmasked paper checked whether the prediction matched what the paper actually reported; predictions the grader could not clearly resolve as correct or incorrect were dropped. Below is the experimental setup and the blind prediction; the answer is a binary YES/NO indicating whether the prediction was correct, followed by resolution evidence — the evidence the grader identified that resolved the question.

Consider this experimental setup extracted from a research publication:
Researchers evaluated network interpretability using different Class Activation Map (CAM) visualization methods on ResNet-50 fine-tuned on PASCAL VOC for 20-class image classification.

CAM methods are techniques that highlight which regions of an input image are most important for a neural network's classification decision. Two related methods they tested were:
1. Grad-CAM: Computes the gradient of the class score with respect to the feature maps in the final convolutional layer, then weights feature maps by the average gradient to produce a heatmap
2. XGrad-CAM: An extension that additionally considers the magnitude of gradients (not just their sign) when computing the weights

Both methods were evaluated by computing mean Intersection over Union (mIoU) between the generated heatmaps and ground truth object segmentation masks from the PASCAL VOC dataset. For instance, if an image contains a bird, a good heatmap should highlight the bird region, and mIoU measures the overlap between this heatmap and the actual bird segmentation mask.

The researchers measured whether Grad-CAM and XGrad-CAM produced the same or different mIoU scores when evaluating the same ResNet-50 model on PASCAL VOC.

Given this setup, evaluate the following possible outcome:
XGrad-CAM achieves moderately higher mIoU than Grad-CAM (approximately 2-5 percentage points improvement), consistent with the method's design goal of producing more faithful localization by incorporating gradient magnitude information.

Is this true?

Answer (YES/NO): NO